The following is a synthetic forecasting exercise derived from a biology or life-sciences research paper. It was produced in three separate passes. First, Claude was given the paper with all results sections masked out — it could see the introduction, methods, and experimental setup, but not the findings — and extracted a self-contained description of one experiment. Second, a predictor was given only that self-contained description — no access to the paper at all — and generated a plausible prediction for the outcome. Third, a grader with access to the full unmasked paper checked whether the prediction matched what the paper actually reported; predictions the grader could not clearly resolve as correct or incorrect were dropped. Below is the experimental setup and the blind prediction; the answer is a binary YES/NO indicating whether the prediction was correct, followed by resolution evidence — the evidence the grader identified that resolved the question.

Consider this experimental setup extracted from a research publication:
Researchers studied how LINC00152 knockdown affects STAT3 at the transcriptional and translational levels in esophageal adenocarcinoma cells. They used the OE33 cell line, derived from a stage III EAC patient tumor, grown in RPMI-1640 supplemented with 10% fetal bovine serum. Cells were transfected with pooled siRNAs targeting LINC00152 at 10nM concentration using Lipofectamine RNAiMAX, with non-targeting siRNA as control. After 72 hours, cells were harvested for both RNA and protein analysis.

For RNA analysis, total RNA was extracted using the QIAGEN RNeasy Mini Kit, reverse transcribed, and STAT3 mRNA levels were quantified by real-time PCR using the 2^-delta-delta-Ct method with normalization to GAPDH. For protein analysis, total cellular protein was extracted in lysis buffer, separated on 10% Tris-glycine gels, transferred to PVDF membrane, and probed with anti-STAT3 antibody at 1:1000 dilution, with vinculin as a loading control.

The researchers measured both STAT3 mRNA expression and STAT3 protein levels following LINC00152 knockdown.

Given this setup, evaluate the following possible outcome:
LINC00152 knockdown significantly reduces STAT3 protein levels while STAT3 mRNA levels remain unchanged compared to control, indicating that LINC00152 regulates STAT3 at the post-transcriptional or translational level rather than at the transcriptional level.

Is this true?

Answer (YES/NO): NO